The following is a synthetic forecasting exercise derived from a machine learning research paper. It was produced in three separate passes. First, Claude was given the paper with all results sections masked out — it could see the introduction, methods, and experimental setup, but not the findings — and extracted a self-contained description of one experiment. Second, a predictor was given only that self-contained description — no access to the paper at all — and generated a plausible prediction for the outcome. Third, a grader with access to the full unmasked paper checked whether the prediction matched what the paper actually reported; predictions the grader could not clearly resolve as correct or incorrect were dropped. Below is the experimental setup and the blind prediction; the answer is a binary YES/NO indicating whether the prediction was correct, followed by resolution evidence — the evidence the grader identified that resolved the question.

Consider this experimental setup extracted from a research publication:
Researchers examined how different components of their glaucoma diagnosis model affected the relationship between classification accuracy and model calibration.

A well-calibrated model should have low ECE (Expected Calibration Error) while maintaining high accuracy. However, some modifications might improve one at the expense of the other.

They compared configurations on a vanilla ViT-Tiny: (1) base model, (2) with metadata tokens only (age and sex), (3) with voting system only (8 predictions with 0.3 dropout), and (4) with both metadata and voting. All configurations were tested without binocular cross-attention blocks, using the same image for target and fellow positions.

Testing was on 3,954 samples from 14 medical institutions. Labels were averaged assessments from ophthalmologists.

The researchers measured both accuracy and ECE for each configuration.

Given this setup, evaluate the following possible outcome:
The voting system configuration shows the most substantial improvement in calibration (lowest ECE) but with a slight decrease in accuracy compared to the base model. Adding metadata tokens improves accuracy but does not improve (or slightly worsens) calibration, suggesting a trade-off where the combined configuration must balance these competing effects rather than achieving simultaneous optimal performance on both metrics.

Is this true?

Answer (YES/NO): NO